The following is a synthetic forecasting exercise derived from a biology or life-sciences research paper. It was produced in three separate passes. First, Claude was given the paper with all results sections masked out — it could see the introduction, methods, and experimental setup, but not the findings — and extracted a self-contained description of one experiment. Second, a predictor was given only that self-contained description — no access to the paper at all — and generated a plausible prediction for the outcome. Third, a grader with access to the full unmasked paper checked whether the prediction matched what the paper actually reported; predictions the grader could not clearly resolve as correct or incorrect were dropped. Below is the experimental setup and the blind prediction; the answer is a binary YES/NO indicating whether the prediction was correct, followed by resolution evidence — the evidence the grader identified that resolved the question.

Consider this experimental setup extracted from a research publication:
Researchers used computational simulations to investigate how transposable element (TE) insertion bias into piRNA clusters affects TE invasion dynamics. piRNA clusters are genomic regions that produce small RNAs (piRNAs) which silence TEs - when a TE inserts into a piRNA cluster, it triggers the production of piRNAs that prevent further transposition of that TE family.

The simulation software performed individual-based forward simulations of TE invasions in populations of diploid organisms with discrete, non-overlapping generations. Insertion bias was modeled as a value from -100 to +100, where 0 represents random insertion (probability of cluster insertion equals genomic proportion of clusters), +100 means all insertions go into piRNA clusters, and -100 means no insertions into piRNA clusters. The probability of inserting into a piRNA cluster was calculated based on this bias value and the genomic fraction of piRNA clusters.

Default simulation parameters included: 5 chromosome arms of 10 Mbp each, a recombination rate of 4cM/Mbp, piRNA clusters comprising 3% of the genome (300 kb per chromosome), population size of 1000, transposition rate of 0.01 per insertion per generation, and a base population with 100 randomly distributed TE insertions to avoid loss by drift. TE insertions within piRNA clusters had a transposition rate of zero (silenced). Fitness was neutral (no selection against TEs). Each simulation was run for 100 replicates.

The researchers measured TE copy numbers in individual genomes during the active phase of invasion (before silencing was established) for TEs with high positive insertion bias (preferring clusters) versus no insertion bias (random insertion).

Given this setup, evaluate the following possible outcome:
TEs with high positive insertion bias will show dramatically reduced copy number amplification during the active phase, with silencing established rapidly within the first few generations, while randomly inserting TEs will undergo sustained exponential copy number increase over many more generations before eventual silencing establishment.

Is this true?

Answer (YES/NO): NO